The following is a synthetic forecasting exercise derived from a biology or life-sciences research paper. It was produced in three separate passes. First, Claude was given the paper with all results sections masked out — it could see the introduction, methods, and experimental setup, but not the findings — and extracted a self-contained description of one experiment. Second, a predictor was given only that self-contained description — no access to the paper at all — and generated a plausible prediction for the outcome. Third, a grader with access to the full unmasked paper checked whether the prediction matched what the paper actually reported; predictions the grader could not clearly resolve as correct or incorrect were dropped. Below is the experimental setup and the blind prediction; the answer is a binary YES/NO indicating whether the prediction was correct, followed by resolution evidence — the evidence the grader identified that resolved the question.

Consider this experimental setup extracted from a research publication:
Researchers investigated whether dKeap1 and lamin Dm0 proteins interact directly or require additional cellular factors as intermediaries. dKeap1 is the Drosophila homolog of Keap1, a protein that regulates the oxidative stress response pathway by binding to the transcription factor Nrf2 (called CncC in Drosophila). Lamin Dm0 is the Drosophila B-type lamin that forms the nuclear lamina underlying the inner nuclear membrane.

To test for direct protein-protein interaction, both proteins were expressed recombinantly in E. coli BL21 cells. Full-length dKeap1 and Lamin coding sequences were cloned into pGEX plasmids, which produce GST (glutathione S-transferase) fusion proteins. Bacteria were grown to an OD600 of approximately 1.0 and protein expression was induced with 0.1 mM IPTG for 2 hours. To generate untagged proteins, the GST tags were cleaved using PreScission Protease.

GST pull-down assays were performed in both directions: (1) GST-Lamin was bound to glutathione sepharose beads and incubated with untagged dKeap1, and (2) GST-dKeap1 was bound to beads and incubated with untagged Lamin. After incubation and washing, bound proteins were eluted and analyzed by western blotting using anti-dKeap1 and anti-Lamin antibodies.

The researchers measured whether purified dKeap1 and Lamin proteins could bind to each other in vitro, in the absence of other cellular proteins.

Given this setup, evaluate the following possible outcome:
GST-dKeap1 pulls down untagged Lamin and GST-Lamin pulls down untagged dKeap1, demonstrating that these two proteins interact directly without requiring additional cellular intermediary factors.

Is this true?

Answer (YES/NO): YES